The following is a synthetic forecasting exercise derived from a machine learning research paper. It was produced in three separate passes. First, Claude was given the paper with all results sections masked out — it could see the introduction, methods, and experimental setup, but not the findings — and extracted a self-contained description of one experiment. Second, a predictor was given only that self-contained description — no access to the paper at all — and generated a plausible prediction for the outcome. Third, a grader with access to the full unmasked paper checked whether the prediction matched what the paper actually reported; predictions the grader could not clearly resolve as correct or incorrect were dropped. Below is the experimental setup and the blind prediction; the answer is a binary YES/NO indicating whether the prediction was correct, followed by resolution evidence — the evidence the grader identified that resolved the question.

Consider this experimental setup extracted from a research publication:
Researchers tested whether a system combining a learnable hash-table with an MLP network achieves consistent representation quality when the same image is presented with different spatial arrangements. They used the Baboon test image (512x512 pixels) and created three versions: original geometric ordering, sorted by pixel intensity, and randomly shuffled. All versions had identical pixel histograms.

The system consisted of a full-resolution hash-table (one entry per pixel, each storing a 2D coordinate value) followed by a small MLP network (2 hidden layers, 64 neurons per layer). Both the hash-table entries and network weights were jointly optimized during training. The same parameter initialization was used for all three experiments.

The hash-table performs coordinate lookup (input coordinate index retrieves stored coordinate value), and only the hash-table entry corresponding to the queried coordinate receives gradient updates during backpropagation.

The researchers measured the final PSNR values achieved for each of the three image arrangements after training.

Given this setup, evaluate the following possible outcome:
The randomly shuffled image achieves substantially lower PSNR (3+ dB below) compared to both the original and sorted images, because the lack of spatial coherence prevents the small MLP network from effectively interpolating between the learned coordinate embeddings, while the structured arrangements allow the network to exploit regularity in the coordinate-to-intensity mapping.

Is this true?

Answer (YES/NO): NO